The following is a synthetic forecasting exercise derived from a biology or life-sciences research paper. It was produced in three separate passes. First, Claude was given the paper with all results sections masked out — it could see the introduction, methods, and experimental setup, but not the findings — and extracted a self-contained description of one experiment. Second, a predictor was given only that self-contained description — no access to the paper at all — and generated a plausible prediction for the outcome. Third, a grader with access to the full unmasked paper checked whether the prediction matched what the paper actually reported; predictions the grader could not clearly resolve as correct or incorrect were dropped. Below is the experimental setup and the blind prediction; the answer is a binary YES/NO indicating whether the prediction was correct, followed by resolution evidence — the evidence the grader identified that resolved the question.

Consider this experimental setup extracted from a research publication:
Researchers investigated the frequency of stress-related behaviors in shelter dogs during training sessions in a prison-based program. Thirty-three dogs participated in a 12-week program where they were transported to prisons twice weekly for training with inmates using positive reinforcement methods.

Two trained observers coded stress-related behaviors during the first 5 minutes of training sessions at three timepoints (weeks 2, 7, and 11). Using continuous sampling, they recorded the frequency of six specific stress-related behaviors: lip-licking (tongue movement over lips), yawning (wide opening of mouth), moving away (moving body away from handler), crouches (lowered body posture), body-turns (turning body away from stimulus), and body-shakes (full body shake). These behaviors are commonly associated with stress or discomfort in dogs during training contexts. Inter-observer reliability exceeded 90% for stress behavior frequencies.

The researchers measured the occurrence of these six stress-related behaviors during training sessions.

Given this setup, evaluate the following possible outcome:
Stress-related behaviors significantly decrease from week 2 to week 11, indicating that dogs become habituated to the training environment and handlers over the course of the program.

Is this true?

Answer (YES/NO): NO